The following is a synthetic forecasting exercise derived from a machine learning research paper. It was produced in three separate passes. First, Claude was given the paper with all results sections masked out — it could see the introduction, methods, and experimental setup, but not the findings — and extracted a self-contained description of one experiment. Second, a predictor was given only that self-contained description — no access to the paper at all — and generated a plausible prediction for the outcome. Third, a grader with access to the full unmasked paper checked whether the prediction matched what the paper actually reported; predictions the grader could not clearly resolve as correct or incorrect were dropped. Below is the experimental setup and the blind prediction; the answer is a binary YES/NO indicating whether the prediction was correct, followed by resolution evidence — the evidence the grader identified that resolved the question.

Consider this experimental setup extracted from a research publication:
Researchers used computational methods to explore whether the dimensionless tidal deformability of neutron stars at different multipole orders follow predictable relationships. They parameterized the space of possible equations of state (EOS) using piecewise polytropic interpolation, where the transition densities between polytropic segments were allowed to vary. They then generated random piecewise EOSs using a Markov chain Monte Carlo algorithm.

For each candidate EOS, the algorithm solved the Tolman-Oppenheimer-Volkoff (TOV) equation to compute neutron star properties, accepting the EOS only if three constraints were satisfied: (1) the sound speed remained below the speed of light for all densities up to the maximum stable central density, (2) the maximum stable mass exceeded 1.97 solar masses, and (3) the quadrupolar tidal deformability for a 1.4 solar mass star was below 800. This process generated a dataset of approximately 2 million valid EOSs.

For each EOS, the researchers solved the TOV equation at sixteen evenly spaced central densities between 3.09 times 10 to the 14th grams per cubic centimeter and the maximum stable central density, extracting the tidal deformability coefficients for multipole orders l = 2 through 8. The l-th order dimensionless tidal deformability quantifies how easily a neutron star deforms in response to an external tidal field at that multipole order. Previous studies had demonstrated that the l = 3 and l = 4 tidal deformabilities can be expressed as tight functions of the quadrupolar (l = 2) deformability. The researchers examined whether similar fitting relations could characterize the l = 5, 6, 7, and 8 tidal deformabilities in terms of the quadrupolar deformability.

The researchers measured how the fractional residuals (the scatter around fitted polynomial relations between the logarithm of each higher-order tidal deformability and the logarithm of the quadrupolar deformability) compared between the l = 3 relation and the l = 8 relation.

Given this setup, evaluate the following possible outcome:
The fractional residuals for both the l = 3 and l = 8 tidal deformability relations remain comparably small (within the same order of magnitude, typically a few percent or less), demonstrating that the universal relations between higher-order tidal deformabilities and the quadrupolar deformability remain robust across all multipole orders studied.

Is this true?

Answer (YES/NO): NO